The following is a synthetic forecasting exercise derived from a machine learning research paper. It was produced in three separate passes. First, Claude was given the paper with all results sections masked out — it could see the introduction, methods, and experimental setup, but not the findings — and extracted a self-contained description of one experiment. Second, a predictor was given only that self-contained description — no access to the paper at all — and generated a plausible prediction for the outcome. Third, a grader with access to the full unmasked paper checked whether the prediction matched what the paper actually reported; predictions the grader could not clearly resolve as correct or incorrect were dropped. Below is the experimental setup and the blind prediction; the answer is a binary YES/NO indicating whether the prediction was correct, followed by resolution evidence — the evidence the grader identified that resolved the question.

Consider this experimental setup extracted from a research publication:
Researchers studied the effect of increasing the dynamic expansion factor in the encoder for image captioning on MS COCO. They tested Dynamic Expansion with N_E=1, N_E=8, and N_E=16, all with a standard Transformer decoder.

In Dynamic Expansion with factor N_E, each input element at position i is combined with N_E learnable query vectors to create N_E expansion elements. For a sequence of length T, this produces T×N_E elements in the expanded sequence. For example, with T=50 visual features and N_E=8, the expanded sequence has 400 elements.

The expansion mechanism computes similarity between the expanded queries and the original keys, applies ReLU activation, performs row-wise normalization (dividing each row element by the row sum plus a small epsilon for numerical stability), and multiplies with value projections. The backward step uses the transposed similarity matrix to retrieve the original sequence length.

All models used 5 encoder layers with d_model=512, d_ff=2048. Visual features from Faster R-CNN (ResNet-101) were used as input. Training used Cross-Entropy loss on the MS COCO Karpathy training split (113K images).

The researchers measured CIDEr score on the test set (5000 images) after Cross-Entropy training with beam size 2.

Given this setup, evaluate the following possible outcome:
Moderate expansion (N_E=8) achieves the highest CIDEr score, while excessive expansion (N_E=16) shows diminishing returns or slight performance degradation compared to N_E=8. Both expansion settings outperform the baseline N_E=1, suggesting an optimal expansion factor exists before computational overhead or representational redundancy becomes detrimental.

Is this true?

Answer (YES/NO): NO